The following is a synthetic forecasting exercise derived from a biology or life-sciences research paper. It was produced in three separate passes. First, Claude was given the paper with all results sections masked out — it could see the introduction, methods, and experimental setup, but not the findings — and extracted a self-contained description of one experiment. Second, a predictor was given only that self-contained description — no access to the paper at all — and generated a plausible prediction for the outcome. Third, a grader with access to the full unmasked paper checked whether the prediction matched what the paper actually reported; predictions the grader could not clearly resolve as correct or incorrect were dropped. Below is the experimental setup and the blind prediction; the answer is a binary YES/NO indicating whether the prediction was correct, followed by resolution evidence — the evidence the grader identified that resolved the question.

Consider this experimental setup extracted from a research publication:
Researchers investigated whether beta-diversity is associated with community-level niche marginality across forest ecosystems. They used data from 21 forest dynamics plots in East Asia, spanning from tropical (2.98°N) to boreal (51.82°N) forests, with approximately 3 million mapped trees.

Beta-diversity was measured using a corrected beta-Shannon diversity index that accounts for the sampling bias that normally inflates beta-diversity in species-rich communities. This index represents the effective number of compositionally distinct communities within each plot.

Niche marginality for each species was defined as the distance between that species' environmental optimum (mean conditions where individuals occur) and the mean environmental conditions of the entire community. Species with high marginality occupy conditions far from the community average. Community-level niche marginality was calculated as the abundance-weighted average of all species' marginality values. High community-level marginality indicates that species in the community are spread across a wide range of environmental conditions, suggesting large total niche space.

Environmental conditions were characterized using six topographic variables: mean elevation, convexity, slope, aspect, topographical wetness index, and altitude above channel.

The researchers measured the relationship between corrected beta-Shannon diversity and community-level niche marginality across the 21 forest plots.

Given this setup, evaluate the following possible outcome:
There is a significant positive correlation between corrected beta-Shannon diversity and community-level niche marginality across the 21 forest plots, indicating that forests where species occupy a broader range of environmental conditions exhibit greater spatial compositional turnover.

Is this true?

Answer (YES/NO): YES